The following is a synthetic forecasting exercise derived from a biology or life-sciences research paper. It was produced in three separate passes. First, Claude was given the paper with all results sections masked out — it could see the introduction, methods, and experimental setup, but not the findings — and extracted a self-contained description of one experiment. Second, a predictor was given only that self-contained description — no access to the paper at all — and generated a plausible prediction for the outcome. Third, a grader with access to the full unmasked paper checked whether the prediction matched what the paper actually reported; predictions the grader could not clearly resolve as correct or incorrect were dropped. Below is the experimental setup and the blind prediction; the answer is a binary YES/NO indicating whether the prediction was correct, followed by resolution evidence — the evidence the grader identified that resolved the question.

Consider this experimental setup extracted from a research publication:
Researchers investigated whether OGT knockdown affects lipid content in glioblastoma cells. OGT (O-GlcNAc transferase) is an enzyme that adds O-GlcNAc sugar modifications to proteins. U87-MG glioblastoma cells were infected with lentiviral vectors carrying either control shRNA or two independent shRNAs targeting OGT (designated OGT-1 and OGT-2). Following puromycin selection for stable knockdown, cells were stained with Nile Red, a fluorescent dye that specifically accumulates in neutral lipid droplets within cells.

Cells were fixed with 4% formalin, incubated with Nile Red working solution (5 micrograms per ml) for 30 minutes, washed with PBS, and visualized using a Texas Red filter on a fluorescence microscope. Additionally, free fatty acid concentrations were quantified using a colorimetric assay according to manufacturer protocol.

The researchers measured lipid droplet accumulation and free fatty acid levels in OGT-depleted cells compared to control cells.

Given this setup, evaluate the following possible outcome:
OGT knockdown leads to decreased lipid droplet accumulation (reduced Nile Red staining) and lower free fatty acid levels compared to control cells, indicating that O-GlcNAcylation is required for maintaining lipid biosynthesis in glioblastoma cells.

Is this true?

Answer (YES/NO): YES